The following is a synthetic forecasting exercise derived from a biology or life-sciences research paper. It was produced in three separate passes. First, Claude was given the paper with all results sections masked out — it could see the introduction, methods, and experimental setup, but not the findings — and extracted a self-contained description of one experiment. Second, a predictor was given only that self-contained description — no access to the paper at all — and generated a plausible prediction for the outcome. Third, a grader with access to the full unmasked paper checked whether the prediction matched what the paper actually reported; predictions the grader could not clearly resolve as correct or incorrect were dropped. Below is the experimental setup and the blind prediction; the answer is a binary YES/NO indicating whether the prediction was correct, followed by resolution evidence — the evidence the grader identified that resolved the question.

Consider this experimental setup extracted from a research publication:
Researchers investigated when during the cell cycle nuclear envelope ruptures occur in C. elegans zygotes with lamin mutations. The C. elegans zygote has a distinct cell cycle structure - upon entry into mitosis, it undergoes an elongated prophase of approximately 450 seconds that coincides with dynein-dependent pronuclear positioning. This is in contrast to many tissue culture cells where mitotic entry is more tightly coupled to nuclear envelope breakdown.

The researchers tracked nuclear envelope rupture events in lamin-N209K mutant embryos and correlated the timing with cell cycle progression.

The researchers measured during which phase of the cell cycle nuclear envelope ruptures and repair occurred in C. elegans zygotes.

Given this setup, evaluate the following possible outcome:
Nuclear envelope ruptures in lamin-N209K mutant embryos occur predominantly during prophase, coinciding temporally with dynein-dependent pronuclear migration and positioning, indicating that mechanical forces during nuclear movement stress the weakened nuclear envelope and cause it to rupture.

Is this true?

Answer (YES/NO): NO